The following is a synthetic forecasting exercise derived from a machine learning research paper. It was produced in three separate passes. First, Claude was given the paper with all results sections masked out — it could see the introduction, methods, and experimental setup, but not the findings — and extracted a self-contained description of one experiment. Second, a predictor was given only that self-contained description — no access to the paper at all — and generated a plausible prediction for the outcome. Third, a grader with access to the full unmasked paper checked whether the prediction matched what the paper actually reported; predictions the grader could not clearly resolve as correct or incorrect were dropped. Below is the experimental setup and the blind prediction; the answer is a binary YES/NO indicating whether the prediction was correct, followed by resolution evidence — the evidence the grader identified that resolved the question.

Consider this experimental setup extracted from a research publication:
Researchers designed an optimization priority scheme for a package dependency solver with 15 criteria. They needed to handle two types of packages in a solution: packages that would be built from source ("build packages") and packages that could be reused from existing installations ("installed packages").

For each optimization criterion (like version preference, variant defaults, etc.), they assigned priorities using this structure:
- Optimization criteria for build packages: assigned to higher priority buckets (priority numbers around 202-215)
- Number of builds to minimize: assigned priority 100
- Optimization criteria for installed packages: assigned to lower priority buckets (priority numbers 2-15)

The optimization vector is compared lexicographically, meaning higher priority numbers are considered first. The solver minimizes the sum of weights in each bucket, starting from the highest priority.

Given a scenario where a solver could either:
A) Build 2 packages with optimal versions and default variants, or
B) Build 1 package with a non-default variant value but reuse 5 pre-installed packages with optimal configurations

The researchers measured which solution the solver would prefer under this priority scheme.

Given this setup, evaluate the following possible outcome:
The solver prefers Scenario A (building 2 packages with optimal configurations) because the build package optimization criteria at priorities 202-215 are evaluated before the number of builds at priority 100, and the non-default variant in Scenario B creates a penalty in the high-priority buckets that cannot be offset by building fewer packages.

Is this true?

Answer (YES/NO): YES